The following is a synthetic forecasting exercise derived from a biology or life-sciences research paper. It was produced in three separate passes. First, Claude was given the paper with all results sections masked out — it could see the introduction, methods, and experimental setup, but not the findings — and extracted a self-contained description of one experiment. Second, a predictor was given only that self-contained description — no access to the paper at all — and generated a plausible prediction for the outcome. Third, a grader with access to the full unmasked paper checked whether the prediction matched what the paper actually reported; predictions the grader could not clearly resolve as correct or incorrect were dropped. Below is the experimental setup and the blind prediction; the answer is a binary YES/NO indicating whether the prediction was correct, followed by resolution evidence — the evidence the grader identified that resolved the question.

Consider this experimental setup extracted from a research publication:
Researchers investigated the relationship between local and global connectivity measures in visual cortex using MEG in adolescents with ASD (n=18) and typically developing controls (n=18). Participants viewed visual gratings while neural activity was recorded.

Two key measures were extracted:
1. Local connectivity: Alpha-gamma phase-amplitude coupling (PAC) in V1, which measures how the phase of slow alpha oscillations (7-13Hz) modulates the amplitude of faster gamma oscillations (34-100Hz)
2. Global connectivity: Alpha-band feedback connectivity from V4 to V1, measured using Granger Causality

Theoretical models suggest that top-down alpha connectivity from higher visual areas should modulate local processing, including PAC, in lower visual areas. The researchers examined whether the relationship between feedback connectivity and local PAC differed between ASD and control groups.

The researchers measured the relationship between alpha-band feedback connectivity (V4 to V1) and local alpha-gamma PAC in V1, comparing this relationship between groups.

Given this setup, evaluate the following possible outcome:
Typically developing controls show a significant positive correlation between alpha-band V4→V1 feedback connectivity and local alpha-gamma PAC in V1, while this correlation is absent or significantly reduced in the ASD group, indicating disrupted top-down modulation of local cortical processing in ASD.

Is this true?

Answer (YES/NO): NO